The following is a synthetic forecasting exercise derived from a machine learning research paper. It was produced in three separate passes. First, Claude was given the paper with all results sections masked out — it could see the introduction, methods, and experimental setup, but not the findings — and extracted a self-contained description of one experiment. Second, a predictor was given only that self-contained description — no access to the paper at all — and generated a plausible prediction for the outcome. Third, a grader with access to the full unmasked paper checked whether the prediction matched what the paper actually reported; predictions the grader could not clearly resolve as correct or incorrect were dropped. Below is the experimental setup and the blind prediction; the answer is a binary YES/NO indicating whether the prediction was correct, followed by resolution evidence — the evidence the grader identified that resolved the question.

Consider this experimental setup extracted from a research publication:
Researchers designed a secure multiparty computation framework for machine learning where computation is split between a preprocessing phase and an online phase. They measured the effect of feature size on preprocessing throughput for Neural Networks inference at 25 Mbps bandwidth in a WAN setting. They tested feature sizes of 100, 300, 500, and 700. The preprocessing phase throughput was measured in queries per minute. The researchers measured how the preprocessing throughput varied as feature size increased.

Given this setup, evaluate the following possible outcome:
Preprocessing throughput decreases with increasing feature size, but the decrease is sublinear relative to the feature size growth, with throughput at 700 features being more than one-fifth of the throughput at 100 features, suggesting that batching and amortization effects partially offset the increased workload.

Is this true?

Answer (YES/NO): YES